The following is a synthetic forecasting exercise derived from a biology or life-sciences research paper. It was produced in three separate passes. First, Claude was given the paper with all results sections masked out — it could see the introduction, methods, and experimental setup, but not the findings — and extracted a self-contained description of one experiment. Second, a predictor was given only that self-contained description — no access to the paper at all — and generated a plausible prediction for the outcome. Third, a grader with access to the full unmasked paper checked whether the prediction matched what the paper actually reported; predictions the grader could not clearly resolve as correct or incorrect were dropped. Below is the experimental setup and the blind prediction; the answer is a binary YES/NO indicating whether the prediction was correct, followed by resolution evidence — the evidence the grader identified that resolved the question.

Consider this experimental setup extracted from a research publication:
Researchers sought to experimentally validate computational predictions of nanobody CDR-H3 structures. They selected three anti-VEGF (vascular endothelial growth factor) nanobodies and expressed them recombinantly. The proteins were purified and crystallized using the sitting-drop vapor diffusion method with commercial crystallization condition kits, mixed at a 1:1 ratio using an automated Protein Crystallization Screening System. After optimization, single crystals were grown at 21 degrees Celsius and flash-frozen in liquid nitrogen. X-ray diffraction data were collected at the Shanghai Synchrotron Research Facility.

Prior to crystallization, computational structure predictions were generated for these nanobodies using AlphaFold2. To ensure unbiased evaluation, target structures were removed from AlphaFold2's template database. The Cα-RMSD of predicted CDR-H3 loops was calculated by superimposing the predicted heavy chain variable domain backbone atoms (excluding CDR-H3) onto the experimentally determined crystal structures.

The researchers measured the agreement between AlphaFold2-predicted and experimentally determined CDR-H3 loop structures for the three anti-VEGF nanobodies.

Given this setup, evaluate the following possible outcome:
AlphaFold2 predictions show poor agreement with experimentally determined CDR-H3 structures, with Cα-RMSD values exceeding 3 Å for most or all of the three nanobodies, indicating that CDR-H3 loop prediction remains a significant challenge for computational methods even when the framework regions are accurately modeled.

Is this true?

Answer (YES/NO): NO